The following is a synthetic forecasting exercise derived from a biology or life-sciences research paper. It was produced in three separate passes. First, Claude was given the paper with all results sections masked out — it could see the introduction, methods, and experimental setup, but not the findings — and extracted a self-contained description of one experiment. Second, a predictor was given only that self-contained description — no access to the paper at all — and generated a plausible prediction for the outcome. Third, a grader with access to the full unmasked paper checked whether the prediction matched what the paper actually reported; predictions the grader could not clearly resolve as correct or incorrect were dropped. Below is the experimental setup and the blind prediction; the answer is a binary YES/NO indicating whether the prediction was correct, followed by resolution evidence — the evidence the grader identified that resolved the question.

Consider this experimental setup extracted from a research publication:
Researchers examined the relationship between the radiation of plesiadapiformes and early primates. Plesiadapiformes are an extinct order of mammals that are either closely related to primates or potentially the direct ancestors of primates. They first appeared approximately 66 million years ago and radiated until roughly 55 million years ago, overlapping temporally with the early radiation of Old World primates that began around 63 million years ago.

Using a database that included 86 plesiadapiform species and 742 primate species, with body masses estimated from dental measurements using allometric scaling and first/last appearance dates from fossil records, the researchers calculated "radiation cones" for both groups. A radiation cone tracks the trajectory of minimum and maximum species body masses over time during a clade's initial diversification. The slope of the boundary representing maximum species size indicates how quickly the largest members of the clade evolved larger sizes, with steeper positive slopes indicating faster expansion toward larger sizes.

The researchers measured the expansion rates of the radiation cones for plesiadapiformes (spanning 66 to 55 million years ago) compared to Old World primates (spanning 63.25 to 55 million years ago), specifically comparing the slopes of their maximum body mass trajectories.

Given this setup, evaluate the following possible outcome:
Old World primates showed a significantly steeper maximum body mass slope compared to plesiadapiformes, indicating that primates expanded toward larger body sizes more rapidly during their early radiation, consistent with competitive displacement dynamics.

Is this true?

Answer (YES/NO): NO